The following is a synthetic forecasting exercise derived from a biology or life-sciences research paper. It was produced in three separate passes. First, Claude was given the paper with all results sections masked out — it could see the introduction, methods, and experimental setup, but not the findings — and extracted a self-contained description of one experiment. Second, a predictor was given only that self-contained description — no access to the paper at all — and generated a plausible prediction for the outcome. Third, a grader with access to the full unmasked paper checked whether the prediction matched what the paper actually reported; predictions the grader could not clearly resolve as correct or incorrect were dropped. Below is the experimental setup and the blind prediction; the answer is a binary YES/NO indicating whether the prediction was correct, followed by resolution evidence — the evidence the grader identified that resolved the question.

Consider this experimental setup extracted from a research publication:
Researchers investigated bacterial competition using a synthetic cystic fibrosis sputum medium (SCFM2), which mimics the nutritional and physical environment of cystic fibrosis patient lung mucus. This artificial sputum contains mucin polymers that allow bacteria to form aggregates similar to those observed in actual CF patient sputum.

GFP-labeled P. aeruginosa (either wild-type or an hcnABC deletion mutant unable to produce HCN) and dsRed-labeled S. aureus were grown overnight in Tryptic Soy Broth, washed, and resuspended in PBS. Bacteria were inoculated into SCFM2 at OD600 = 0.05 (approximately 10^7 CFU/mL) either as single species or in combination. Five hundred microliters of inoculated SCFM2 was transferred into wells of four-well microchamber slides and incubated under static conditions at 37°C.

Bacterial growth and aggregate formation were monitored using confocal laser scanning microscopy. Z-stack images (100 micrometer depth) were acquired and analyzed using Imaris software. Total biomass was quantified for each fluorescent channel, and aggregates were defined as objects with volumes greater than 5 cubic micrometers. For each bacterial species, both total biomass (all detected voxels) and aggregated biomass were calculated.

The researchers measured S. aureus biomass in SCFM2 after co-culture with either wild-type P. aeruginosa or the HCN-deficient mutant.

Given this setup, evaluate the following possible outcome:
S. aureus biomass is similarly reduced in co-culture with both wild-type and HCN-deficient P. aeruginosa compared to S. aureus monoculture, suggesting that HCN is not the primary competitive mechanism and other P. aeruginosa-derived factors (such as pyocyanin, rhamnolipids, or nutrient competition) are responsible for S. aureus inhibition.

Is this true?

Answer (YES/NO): NO